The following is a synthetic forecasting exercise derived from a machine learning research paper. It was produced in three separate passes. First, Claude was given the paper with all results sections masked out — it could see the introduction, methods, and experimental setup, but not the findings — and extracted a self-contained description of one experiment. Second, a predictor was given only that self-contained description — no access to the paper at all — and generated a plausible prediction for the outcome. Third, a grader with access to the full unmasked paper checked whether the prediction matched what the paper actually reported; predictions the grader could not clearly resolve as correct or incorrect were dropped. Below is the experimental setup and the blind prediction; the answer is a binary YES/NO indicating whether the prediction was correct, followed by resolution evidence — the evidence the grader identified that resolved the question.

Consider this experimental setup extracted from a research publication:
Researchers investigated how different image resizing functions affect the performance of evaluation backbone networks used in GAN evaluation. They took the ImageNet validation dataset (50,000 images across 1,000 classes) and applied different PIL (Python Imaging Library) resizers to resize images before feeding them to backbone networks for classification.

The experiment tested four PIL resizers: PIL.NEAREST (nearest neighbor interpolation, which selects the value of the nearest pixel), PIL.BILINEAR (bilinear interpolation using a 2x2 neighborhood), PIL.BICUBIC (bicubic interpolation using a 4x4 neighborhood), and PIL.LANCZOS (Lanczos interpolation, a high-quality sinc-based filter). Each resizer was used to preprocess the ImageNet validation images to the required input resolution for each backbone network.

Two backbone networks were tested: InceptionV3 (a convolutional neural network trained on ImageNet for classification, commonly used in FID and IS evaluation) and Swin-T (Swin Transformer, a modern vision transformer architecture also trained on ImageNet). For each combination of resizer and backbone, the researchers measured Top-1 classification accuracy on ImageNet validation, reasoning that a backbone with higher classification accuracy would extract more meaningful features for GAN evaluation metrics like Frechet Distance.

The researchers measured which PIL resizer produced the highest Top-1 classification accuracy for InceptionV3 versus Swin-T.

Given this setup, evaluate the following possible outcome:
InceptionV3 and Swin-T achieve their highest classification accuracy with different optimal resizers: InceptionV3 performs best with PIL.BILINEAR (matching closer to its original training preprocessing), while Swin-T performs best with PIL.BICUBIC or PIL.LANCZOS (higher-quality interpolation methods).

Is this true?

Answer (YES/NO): YES